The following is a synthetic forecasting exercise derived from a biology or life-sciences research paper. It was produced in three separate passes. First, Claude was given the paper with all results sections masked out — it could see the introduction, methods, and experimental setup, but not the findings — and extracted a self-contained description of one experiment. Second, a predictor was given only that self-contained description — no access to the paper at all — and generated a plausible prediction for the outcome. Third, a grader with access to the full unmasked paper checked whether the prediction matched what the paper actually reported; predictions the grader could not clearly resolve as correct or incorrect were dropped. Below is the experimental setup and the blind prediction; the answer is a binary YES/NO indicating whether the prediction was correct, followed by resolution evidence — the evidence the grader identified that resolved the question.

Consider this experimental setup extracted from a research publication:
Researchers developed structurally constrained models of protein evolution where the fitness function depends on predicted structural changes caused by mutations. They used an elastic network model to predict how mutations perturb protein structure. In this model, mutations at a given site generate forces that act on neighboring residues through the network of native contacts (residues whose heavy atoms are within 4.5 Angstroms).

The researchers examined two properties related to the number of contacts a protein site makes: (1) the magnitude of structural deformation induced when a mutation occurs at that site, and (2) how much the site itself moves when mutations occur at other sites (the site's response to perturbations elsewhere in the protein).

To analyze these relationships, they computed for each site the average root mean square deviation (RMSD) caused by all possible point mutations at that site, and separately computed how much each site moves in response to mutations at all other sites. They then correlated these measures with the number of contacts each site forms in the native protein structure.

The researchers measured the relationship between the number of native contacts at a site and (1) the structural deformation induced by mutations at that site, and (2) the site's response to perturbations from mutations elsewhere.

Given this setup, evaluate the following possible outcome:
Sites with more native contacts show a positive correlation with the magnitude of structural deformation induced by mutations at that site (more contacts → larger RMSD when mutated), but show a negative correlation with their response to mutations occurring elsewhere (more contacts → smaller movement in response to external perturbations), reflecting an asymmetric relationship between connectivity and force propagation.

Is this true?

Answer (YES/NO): YES